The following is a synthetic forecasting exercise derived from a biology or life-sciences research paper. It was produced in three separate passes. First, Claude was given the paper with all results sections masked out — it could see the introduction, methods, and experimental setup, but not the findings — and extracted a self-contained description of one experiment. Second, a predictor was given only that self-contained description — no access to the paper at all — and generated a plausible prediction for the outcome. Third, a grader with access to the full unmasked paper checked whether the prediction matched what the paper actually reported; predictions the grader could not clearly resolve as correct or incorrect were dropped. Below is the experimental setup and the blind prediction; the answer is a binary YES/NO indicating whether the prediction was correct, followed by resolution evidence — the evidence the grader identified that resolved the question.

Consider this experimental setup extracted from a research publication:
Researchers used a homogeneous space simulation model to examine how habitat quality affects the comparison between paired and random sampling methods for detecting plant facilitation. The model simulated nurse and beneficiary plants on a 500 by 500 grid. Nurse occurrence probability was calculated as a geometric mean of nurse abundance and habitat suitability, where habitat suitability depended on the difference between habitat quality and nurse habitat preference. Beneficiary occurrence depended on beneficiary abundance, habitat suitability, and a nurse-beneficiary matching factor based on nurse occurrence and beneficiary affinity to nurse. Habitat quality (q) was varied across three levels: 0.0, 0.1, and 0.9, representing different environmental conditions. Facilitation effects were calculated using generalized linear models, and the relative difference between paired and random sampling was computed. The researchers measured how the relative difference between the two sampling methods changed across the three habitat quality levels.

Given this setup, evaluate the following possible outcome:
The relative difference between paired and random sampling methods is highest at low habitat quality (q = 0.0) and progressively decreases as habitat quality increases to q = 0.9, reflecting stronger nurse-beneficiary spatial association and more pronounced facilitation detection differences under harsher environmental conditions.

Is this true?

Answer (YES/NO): NO